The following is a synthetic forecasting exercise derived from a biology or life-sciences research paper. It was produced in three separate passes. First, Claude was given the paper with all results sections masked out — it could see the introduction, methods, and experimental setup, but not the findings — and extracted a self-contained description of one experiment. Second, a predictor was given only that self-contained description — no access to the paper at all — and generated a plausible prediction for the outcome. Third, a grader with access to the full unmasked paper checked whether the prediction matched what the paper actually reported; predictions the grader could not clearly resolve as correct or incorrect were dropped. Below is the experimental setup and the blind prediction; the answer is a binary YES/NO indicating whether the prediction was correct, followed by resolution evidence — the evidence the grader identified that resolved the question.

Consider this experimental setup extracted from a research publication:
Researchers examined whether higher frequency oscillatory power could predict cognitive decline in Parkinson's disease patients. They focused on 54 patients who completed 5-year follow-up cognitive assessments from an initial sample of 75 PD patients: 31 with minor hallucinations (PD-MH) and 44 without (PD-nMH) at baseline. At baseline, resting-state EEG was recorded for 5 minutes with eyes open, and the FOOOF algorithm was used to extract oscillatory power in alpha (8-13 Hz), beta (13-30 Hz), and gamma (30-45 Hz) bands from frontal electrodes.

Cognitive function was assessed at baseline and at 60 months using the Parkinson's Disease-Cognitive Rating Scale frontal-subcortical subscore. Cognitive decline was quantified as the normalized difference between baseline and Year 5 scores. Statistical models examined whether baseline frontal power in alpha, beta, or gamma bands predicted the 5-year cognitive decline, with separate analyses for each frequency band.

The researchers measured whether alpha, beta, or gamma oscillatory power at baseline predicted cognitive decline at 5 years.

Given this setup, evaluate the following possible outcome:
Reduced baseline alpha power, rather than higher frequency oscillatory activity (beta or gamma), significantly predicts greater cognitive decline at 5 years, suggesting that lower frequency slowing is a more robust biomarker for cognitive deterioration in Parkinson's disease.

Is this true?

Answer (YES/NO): NO